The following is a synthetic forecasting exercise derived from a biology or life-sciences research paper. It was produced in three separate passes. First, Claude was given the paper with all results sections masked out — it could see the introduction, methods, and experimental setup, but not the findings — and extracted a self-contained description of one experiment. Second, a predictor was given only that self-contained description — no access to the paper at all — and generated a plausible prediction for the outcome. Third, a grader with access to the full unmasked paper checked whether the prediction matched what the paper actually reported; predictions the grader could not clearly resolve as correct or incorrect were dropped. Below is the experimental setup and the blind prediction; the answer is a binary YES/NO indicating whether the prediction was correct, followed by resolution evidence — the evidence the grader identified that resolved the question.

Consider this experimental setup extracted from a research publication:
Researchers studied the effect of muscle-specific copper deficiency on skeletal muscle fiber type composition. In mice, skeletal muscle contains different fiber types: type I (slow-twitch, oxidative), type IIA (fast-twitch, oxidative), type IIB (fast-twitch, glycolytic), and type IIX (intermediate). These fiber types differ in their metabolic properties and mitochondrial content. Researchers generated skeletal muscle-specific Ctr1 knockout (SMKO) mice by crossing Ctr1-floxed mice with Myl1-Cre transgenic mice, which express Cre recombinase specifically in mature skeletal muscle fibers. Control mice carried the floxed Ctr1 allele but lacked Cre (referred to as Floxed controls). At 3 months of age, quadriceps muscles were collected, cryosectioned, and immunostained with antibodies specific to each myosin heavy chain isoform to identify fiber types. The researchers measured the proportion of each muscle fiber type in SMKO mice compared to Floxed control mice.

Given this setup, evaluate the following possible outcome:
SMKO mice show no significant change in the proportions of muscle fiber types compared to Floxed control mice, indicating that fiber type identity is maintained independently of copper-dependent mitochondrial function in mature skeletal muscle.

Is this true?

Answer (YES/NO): NO